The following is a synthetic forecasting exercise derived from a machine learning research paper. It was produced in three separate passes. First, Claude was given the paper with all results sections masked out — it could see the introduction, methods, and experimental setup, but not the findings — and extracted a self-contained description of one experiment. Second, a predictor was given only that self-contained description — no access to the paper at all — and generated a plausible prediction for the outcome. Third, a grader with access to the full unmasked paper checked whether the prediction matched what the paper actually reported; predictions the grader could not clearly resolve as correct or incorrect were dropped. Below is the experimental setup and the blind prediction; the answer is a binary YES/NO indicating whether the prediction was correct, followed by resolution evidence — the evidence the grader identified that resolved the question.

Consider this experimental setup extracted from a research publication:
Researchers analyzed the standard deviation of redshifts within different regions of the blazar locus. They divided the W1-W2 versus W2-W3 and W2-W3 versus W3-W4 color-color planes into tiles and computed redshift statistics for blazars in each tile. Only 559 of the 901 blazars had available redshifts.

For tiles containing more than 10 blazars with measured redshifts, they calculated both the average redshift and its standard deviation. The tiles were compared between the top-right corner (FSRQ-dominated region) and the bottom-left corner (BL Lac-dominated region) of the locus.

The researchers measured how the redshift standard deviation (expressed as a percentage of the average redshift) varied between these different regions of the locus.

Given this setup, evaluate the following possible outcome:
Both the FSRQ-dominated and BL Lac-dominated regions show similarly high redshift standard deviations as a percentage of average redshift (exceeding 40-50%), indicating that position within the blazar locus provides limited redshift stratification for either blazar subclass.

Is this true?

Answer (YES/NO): NO